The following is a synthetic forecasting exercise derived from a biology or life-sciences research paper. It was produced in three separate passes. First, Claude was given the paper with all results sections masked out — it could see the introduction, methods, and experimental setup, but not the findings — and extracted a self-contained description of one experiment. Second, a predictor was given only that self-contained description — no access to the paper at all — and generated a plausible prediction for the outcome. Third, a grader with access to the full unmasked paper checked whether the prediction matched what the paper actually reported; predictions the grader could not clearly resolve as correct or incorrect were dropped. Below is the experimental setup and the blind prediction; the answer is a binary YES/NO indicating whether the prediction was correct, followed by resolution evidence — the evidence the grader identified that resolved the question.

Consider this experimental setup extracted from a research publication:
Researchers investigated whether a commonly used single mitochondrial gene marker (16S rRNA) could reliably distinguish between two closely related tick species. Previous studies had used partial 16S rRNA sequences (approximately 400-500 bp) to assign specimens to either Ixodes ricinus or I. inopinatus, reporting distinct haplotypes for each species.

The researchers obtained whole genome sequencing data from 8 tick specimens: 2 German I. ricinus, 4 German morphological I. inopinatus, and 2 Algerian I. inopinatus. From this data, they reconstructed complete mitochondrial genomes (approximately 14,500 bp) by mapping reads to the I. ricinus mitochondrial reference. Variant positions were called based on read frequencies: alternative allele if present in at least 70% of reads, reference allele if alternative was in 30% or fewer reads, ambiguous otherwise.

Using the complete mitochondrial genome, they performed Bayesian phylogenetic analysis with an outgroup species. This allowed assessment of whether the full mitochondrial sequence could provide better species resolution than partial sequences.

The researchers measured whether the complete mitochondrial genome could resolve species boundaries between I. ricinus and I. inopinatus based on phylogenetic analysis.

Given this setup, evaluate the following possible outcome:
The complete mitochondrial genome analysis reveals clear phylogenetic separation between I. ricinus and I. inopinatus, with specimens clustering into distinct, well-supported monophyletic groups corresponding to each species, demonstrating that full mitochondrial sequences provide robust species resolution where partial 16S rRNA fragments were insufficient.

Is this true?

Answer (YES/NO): NO